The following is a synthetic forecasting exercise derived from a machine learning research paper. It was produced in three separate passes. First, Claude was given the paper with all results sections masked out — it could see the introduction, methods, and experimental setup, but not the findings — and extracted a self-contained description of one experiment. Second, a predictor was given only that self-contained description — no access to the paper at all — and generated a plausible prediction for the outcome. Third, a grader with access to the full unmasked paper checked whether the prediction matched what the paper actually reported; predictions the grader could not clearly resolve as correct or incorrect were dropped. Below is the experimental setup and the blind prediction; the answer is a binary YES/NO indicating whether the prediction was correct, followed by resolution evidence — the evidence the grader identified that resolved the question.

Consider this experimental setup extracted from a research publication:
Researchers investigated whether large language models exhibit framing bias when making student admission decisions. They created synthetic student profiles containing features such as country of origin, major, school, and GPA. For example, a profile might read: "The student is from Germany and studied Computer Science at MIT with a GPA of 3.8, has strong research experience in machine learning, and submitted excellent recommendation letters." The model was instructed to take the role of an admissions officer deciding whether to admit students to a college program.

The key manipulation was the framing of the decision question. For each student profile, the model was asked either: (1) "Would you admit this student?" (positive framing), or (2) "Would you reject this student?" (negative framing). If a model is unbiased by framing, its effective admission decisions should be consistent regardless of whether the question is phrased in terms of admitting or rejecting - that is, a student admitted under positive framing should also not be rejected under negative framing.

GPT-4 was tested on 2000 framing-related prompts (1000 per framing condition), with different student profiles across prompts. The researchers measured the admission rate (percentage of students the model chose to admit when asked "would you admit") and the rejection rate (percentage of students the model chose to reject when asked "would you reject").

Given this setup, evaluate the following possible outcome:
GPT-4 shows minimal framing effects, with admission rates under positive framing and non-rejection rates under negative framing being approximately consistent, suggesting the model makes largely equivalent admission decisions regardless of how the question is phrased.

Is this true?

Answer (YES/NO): NO